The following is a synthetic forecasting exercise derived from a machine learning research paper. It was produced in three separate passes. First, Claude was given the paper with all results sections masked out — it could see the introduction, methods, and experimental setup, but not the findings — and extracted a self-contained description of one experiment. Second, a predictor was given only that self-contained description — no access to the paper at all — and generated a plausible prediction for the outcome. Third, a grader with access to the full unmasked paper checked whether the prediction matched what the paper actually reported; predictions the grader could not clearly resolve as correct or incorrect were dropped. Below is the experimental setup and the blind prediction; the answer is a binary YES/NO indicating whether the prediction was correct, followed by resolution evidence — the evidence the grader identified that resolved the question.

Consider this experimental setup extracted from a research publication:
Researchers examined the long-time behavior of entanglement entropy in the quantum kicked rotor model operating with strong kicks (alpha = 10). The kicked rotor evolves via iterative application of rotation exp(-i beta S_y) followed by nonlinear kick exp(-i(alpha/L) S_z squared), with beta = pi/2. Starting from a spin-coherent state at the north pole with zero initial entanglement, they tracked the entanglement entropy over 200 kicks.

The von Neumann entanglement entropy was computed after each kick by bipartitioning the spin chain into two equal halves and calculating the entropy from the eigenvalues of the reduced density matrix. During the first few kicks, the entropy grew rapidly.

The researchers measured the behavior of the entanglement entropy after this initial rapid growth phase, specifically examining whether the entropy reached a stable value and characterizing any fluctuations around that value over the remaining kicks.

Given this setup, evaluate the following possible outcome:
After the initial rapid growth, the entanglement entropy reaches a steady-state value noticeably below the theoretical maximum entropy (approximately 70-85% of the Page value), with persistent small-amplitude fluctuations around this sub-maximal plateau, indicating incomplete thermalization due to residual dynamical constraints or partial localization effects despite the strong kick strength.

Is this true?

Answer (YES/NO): NO